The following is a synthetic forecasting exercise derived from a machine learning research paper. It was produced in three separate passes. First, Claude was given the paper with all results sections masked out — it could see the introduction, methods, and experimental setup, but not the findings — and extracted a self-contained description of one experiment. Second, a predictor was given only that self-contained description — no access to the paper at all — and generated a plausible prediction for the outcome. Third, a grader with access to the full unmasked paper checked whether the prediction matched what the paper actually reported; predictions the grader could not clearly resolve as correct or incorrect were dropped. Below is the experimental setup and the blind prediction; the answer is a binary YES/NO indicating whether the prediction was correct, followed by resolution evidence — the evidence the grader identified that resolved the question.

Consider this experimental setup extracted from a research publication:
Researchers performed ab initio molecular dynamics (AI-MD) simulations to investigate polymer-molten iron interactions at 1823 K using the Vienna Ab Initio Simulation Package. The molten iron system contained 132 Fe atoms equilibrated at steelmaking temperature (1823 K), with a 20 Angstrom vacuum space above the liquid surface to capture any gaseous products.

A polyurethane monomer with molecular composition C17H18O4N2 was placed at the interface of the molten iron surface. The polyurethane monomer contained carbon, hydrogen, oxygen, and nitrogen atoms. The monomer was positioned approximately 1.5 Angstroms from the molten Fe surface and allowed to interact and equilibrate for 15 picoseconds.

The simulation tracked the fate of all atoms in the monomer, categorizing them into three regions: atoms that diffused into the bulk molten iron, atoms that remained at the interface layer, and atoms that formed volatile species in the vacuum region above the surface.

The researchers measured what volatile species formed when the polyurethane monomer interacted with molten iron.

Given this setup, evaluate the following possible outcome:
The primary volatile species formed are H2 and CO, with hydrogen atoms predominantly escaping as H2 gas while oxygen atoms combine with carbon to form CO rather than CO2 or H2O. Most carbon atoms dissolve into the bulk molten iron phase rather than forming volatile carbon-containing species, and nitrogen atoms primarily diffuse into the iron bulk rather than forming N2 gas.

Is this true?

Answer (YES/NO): NO